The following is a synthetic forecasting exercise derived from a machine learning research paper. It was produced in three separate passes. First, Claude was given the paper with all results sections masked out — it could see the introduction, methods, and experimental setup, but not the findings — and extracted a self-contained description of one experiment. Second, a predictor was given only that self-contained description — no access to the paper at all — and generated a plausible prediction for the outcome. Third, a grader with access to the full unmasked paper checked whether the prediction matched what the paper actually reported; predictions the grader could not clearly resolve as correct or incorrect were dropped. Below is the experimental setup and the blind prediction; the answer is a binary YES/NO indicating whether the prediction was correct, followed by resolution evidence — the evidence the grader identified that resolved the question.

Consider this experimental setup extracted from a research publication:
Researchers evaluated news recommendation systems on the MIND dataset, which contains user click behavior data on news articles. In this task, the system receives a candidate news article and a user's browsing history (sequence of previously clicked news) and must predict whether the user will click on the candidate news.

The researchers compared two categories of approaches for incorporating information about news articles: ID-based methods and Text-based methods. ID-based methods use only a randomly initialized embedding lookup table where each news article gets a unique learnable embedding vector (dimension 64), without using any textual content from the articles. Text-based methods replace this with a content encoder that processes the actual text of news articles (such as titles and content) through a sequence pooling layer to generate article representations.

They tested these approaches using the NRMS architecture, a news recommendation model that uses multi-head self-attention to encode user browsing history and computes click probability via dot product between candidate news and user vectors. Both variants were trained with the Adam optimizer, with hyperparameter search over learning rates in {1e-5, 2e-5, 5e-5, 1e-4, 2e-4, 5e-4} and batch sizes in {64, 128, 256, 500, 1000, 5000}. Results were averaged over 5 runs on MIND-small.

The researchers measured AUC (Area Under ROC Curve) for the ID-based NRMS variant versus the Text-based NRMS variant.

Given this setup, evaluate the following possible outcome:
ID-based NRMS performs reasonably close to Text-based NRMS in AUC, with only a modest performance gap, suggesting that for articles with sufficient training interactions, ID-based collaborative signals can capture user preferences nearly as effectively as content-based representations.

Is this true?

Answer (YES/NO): NO